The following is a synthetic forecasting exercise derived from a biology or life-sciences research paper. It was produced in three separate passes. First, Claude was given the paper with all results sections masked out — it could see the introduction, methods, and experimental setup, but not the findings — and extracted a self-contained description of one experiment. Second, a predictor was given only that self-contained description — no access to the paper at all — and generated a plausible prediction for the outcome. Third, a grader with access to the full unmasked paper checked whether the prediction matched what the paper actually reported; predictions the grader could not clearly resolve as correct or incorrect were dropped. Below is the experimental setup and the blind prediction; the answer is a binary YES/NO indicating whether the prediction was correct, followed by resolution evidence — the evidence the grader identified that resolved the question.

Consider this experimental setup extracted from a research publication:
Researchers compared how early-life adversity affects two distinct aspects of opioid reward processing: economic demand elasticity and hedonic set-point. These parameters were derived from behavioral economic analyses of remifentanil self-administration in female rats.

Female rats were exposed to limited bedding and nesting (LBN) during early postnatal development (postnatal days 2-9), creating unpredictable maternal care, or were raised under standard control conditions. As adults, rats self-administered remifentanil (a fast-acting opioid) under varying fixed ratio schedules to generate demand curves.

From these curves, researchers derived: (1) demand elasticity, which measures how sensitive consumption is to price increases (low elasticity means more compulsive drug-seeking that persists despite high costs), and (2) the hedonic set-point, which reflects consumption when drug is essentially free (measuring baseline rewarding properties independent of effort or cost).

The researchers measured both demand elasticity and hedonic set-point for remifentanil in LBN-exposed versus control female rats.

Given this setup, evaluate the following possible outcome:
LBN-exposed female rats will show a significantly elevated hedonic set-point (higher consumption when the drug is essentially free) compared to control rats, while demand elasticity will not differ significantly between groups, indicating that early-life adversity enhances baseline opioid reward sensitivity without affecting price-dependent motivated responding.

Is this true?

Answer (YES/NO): NO